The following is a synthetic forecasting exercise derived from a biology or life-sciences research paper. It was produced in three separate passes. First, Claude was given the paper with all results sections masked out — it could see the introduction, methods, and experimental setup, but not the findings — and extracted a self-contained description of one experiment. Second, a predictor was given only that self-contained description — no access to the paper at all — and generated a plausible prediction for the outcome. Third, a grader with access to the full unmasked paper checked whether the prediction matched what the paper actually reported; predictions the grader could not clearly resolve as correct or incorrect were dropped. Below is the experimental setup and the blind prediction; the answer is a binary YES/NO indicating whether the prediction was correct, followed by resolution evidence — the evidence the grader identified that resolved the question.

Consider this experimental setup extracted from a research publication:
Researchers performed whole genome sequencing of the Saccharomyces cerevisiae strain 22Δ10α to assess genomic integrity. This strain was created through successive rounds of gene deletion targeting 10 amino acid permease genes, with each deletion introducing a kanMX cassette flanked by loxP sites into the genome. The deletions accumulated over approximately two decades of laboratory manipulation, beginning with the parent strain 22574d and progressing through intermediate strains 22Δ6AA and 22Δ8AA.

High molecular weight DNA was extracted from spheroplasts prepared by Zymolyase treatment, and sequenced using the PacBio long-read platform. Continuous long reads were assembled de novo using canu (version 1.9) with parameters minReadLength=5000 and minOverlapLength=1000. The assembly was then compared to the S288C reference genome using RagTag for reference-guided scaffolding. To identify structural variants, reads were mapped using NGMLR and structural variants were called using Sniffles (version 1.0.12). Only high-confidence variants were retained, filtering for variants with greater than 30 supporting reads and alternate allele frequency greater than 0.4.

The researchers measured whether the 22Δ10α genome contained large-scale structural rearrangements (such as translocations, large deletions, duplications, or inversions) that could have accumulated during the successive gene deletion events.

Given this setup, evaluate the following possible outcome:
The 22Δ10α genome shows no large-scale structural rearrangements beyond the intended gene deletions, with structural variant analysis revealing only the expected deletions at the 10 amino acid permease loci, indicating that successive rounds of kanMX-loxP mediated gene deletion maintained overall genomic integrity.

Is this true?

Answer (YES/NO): YES